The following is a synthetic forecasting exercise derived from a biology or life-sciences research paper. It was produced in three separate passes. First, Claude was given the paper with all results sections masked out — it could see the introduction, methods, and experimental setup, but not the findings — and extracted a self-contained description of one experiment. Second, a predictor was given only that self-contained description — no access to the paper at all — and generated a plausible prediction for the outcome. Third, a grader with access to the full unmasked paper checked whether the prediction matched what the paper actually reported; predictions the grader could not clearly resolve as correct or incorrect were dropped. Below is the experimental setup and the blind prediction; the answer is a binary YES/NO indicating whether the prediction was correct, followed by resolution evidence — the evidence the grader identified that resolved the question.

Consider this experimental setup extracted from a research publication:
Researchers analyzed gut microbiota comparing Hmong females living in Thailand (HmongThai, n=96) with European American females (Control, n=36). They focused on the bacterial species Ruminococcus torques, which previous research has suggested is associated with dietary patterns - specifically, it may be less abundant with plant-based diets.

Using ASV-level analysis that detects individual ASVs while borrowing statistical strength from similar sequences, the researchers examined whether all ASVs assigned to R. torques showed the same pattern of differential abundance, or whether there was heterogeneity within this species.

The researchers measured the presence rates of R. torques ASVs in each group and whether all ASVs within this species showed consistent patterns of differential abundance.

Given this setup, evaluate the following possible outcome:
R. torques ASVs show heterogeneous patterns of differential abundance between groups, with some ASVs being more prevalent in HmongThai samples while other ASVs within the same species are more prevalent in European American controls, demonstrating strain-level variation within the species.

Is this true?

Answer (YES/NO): NO